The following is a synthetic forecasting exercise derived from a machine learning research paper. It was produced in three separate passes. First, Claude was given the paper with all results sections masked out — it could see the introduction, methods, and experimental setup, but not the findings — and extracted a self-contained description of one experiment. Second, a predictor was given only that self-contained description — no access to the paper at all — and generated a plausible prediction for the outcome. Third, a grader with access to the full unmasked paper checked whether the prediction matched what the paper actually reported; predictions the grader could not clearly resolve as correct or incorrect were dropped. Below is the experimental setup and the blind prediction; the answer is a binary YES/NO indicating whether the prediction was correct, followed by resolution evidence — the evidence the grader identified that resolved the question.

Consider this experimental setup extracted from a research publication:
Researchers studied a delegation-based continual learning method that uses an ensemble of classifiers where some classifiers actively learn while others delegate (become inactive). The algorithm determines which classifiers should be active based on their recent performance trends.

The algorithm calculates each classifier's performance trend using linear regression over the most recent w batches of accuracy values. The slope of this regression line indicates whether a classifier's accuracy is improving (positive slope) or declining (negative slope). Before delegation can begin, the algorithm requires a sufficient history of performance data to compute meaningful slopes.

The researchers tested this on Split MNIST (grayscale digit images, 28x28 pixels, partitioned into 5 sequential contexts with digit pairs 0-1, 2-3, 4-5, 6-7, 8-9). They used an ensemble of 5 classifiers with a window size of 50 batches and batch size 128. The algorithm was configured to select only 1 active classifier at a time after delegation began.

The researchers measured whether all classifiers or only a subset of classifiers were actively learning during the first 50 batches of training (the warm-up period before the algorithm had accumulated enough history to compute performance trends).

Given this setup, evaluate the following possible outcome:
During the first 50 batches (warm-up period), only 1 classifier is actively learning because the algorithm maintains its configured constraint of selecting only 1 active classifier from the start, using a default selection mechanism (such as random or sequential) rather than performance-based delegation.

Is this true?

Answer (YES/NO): NO